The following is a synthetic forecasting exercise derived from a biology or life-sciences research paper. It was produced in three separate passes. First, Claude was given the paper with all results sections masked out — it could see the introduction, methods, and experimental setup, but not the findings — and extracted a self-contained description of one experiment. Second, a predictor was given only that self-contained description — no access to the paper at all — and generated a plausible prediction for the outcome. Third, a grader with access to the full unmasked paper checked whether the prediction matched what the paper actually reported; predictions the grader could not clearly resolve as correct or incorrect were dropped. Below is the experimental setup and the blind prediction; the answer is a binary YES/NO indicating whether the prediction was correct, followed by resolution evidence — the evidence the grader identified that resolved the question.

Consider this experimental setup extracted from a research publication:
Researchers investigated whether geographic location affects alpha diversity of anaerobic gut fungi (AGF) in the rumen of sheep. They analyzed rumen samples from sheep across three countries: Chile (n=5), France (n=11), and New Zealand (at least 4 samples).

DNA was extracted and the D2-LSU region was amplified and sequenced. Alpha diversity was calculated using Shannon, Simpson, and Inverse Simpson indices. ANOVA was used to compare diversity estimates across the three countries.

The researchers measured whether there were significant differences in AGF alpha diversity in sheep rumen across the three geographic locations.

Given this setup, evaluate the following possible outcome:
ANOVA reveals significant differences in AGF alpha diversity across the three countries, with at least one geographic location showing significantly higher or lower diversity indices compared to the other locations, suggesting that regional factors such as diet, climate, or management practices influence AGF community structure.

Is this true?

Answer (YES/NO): NO